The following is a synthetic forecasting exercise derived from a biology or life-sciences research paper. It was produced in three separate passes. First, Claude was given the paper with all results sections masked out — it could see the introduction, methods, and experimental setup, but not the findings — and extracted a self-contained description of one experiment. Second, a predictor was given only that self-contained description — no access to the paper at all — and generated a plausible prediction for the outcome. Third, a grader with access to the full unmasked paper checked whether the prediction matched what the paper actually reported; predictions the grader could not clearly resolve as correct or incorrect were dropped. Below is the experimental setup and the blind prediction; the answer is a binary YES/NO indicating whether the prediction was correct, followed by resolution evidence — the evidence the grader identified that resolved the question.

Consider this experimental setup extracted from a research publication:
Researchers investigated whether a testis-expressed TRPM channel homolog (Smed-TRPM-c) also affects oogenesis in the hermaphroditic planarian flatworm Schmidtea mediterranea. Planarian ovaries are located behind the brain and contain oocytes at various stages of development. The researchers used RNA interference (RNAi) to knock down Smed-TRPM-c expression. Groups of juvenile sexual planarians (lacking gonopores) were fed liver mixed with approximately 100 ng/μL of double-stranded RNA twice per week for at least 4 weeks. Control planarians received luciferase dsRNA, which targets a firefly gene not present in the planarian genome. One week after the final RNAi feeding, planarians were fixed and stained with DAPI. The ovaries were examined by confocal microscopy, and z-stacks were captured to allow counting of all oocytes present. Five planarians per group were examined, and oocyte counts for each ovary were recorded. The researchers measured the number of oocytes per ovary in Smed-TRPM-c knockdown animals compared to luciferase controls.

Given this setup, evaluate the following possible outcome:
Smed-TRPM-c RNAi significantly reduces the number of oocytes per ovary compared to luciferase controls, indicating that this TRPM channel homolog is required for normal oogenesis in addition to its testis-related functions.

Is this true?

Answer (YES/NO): NO